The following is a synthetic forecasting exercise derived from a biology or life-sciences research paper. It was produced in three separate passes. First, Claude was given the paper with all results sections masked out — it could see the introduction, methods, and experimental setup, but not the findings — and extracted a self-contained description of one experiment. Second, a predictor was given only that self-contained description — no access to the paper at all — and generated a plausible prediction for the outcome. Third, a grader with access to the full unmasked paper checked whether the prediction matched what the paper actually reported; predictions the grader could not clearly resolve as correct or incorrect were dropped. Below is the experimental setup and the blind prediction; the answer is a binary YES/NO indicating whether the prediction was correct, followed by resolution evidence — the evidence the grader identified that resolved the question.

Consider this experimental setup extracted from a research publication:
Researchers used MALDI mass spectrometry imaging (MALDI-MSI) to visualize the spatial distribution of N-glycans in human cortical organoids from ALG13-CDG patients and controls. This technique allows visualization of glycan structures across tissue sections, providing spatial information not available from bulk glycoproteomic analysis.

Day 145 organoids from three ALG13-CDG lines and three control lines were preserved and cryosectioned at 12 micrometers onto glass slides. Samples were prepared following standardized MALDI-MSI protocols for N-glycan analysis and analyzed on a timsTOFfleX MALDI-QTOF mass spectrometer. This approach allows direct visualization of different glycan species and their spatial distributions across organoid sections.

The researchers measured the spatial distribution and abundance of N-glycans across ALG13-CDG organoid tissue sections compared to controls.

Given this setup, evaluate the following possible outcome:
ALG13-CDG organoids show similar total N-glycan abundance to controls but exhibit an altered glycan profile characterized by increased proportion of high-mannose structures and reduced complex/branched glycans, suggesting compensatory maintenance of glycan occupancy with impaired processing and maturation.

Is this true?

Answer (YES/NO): NO